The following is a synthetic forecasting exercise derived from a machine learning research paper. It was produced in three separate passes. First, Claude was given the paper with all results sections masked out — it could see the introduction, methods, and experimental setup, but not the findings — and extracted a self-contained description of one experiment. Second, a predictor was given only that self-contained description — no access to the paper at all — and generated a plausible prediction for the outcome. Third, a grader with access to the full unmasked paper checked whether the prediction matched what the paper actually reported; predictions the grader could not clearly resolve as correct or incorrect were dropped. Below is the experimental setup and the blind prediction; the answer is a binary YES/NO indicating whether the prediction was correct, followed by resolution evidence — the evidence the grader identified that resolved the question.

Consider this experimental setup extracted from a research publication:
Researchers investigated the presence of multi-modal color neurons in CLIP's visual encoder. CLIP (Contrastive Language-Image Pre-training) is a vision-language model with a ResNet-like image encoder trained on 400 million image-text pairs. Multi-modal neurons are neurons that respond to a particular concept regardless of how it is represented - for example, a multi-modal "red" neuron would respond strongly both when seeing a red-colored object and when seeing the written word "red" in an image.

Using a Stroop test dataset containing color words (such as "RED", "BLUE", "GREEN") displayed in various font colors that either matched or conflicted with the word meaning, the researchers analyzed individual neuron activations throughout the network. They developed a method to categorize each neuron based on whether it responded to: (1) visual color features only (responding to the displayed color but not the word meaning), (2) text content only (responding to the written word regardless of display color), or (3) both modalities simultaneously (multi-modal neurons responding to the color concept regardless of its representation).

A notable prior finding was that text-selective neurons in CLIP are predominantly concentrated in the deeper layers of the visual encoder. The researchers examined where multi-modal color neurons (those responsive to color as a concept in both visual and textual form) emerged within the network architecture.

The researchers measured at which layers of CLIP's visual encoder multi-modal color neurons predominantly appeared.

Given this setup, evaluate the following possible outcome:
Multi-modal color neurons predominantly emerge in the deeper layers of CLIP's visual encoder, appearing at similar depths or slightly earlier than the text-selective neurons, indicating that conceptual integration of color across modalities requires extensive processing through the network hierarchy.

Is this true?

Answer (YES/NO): NO